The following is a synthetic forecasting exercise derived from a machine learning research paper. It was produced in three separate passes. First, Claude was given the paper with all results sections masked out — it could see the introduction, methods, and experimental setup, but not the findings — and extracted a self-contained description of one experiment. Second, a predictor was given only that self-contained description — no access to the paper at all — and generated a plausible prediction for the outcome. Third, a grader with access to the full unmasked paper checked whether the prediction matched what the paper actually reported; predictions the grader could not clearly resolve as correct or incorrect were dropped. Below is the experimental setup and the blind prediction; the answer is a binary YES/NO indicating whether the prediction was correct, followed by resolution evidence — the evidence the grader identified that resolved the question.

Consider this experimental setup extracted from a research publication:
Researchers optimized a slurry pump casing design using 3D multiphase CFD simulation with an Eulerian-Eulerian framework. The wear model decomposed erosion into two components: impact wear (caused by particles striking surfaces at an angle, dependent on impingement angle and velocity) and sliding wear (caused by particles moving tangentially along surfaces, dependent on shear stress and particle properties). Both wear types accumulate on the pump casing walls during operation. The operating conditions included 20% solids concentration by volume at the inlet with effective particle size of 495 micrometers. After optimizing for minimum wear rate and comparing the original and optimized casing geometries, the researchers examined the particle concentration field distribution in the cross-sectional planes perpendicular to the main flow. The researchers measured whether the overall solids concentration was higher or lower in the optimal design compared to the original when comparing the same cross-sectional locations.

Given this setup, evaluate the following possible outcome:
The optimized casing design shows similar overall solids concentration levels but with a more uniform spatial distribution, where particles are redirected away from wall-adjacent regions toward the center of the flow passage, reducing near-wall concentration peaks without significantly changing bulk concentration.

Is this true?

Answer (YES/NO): NO